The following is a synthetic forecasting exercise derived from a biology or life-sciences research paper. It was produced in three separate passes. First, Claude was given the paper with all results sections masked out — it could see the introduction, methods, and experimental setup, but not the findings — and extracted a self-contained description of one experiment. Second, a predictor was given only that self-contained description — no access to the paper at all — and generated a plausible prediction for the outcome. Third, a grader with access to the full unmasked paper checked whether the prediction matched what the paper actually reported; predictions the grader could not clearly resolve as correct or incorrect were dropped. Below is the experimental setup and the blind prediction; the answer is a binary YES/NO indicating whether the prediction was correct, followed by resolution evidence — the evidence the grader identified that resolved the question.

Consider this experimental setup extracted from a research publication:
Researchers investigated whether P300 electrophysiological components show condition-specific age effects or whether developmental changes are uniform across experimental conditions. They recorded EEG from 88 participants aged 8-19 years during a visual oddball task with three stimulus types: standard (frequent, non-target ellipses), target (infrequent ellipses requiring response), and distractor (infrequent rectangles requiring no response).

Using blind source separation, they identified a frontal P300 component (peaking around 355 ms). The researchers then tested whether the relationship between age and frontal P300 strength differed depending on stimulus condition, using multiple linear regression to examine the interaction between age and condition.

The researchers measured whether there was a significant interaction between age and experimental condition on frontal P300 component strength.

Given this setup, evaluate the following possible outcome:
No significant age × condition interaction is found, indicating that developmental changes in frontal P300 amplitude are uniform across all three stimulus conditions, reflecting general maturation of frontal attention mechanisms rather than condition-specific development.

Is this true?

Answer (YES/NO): NO